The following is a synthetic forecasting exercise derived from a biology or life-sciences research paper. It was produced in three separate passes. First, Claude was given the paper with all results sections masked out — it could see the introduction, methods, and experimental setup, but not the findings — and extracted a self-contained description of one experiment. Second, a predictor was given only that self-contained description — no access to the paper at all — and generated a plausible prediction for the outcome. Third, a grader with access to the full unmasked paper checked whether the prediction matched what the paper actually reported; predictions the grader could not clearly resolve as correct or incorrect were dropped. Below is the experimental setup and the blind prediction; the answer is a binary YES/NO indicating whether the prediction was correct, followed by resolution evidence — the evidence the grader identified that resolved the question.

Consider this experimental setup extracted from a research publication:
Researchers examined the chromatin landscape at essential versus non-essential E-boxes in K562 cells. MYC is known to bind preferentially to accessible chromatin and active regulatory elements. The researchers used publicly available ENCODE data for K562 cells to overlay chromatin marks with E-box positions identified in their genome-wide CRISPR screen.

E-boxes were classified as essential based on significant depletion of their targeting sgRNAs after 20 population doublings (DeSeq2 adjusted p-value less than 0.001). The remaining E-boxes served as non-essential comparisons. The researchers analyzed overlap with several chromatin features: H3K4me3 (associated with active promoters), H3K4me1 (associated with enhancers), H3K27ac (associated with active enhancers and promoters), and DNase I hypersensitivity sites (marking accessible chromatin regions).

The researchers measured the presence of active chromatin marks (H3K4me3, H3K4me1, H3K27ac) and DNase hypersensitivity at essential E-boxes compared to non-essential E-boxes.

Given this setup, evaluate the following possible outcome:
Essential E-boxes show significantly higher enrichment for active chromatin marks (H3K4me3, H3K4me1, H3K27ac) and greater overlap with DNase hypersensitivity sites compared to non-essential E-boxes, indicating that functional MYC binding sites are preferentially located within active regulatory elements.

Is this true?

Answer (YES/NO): NO